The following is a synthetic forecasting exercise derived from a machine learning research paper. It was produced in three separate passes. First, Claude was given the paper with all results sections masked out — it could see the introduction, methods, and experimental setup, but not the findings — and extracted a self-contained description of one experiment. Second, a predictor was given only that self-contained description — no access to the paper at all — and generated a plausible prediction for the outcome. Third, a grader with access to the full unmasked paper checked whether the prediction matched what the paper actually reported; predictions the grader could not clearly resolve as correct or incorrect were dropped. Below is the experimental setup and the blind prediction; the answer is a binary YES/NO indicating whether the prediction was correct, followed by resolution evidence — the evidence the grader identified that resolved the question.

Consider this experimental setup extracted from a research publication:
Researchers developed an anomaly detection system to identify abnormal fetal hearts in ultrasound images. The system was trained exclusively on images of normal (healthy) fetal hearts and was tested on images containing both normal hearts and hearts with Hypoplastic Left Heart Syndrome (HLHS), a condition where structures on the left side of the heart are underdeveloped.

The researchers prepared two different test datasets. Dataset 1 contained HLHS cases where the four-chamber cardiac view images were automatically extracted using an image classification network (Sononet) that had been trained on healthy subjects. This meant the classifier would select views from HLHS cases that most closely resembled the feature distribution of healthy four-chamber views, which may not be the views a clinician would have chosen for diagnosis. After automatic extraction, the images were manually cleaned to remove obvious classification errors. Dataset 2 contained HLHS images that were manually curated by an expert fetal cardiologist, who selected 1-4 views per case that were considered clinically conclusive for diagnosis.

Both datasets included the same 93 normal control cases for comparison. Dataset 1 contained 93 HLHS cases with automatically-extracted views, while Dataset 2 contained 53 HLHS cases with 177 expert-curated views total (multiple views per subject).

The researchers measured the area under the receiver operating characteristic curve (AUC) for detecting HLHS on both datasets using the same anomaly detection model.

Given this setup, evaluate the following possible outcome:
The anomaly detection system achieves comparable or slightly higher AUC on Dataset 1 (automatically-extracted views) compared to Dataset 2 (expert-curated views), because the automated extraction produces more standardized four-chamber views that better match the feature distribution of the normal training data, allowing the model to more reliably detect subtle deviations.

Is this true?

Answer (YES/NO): YES